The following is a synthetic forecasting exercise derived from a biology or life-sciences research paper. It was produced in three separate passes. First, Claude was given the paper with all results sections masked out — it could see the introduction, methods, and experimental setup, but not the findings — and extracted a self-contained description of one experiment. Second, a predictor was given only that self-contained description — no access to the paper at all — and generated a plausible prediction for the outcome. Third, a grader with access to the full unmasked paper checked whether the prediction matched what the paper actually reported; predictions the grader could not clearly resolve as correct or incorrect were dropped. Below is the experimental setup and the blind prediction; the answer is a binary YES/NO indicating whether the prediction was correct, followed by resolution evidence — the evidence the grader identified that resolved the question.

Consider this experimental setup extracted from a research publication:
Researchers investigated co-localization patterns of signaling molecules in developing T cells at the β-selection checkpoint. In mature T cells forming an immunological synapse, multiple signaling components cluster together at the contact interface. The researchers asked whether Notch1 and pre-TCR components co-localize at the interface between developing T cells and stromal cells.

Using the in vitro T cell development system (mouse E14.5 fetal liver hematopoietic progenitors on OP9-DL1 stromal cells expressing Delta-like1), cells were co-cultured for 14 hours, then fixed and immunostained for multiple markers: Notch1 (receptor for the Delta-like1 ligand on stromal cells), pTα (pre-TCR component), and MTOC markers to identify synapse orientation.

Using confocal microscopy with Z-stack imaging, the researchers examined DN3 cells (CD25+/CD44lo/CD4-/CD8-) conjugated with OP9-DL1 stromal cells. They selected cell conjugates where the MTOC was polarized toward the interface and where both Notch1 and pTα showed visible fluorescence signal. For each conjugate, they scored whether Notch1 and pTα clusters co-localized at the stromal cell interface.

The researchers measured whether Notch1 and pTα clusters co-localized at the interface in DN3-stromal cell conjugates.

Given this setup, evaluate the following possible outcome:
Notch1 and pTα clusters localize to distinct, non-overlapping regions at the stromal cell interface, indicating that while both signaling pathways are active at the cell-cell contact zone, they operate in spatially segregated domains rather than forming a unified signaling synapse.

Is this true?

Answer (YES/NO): NO